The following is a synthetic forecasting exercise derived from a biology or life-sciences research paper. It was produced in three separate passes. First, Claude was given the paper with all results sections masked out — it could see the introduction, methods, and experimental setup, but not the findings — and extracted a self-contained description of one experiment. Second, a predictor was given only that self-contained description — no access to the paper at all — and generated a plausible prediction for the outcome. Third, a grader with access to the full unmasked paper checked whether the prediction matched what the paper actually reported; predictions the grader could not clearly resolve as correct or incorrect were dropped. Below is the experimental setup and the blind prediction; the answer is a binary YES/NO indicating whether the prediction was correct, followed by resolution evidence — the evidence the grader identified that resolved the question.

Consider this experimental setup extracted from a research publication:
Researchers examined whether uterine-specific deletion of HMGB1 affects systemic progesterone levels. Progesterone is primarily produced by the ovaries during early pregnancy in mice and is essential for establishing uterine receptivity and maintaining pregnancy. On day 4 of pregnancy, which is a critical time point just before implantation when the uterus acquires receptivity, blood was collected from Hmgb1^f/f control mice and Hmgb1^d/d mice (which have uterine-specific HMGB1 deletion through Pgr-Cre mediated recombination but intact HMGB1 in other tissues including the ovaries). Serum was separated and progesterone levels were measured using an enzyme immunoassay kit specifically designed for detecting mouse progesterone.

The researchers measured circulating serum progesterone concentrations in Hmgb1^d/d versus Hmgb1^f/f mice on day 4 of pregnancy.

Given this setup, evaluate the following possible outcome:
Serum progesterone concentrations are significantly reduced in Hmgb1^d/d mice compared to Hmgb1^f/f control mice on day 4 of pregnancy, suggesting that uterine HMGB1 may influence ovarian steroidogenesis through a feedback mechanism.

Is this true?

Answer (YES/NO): NO